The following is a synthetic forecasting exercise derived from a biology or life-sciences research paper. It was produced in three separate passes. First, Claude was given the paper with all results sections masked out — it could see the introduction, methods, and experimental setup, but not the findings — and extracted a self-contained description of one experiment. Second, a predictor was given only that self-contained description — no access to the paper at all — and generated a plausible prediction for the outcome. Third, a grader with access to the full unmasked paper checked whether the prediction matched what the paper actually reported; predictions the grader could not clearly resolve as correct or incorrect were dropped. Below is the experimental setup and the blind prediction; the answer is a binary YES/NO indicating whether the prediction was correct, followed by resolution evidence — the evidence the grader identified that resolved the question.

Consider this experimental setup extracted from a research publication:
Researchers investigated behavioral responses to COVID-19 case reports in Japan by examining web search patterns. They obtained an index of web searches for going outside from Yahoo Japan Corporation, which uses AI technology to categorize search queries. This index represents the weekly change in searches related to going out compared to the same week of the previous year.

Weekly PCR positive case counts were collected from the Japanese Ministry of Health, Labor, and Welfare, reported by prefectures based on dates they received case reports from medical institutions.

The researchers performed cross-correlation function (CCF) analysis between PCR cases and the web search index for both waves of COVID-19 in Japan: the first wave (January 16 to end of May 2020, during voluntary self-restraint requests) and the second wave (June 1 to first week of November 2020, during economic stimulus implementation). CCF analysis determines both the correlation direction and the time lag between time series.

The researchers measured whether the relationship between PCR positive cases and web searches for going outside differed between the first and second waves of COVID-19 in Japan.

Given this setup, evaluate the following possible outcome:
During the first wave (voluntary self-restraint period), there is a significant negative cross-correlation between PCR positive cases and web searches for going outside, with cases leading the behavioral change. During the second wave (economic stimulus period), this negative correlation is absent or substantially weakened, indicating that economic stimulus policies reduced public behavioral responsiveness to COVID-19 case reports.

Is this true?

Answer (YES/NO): NO